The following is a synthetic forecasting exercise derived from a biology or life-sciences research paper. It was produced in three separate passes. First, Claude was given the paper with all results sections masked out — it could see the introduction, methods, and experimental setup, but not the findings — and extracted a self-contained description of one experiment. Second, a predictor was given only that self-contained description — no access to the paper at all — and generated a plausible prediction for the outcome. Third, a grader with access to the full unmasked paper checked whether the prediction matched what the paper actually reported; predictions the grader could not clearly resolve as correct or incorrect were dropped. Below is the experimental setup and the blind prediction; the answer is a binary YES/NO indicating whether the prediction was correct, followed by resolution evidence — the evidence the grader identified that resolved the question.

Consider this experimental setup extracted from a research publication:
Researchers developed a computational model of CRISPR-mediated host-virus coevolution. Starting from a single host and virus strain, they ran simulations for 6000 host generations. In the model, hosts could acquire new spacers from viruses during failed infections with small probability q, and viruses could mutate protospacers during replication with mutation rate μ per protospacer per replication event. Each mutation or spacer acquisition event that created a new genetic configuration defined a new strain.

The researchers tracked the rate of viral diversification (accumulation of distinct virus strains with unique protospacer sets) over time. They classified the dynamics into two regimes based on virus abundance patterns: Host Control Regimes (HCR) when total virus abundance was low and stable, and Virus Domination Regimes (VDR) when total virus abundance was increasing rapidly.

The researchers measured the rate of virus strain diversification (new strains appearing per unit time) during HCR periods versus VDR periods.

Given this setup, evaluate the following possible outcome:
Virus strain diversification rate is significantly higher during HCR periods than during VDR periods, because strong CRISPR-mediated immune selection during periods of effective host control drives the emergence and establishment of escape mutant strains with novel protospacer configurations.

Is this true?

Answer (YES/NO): NO